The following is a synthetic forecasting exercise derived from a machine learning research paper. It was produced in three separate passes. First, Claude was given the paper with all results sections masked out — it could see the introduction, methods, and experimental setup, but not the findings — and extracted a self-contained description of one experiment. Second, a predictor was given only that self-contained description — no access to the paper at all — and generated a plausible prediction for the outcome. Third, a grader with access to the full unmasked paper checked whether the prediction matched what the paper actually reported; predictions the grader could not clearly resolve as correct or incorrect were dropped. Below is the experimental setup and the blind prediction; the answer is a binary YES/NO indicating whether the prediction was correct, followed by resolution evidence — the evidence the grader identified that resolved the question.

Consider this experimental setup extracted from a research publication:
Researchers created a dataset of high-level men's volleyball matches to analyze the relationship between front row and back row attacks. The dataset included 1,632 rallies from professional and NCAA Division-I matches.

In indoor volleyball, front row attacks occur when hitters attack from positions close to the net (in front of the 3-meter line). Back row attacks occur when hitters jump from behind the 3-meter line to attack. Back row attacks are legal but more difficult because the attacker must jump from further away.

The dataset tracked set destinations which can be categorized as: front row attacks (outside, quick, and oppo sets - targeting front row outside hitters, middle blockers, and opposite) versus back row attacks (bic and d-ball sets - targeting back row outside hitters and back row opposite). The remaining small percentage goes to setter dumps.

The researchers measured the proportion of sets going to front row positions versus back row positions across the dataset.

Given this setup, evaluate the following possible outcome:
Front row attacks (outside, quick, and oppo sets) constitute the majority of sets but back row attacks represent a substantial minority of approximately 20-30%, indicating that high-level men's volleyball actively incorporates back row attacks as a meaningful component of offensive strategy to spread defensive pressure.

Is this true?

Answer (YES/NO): NO